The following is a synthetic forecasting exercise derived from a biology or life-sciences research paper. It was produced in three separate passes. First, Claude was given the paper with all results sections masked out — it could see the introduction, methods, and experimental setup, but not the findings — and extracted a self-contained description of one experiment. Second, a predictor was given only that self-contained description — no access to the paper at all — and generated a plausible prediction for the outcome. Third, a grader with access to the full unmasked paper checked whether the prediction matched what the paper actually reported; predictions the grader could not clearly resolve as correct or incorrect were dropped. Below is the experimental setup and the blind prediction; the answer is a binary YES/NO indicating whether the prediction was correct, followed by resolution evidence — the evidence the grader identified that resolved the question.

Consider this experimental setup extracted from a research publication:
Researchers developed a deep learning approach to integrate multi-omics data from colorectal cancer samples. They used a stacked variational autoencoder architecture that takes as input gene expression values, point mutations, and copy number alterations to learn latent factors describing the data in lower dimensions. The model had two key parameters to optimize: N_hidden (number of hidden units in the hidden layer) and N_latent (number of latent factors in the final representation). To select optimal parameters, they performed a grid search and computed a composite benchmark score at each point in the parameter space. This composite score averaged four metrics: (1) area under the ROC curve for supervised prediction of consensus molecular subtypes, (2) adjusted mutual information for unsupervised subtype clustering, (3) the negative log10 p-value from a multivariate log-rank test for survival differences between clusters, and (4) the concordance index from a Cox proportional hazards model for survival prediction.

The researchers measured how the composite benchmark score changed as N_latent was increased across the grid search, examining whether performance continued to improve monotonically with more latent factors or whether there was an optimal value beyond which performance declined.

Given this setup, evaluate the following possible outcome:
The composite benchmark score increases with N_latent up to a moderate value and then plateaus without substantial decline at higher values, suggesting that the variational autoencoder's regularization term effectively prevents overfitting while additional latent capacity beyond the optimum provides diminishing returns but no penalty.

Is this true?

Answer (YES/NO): NO